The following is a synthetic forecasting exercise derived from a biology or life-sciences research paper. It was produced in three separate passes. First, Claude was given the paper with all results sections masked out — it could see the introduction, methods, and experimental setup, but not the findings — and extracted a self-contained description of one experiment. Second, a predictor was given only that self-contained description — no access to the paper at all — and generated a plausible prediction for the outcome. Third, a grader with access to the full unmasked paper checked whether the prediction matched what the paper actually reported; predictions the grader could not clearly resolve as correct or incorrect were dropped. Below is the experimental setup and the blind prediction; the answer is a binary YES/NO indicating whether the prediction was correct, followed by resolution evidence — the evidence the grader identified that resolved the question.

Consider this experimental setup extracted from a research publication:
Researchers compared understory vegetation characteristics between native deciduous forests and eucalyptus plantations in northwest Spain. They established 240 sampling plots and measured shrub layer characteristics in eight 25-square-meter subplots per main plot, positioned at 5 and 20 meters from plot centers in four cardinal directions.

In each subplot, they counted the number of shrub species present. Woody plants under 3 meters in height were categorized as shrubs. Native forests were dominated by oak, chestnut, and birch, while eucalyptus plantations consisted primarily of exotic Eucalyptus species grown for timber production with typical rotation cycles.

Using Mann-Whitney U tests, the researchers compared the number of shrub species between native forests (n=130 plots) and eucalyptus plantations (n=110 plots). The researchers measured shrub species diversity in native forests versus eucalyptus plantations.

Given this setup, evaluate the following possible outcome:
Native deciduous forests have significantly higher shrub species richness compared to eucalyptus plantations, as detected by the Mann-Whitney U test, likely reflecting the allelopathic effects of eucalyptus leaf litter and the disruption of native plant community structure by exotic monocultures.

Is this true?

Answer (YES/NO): YES